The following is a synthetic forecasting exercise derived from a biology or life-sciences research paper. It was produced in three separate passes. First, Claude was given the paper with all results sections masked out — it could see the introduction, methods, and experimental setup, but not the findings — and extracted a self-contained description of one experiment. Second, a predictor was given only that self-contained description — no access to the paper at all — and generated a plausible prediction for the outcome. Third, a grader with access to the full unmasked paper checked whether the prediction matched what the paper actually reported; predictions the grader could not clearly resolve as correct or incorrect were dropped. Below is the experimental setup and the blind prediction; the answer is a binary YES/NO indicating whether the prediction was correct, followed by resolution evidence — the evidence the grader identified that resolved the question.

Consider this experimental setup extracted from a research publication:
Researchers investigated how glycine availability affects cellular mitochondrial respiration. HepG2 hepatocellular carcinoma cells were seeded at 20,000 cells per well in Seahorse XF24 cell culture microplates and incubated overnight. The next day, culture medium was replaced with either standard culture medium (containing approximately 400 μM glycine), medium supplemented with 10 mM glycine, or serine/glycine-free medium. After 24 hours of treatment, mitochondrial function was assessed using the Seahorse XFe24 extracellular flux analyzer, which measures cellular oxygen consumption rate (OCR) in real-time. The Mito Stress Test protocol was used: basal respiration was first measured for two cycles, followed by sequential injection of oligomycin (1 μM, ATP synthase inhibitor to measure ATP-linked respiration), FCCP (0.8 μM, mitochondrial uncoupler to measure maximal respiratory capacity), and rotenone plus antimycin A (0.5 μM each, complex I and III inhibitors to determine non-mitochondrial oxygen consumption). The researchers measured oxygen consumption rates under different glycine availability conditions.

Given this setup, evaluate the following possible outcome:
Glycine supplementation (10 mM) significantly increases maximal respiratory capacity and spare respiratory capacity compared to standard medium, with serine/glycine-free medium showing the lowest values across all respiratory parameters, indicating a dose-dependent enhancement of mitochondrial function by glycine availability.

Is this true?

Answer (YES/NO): YES